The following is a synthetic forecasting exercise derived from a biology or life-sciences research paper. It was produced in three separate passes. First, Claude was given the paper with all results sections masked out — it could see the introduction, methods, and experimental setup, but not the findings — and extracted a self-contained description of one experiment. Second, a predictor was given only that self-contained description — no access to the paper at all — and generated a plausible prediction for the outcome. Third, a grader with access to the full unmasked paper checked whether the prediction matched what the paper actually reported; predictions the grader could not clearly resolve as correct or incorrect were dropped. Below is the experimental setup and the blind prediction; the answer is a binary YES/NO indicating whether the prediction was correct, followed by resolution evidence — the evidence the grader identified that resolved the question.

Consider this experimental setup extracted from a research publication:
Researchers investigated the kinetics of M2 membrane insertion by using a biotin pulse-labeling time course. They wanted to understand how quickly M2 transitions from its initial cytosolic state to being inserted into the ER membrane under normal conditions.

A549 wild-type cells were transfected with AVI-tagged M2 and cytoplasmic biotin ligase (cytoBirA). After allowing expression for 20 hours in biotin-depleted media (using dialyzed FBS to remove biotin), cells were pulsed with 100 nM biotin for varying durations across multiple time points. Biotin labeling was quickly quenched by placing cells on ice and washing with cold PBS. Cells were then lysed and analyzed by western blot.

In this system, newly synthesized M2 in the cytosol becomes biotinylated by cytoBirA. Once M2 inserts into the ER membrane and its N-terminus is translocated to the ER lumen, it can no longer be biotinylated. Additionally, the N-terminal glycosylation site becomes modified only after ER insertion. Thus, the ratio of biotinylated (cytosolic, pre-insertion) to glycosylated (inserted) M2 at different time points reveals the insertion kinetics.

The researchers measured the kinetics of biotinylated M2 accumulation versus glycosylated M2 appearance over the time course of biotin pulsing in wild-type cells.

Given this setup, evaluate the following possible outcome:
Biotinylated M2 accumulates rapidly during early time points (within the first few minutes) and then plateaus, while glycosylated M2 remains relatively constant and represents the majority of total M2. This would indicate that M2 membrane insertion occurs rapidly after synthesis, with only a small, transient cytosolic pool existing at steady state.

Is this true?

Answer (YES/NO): NO